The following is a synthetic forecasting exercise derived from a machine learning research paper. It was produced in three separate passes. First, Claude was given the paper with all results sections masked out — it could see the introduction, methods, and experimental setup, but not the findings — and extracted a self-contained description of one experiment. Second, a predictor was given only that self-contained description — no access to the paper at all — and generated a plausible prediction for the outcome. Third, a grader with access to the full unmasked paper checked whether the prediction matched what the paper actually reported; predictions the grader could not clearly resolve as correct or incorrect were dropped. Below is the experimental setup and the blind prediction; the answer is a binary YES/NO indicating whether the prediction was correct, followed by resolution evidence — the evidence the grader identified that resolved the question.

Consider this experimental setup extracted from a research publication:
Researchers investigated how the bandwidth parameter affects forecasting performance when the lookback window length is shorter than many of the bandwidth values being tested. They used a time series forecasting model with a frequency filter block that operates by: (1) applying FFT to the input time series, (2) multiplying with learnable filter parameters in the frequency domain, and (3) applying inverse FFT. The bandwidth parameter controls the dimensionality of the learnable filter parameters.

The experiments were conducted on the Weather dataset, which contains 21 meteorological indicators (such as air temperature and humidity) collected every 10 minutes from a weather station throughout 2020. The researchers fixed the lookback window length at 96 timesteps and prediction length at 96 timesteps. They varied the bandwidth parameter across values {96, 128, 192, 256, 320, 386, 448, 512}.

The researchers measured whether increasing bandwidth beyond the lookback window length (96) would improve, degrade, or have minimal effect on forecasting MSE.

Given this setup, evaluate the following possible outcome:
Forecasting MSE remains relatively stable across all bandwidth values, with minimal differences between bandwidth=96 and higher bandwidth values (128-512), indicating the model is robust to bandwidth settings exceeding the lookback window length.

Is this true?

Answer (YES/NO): YES